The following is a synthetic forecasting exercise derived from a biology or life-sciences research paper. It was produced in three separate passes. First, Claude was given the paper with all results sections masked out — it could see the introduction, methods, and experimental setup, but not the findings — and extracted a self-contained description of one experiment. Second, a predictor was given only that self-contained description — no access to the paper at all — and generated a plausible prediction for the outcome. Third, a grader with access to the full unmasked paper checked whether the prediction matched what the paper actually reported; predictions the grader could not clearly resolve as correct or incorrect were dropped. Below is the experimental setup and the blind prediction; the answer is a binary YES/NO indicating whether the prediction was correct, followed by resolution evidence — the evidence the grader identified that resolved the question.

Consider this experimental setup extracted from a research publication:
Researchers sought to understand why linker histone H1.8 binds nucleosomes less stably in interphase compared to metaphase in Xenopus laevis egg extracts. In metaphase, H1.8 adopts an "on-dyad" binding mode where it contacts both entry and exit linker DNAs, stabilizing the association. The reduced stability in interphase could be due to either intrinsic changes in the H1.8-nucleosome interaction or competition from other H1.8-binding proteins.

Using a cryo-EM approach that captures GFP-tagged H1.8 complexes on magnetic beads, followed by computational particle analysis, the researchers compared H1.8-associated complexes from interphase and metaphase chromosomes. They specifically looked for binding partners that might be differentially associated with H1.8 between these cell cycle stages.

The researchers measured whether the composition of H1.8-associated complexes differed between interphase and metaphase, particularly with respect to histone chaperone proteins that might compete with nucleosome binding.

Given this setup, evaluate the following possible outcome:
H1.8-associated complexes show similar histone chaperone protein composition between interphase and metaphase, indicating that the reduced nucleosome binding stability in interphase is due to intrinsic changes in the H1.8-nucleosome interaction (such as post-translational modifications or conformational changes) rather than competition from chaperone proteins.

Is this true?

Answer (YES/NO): NO